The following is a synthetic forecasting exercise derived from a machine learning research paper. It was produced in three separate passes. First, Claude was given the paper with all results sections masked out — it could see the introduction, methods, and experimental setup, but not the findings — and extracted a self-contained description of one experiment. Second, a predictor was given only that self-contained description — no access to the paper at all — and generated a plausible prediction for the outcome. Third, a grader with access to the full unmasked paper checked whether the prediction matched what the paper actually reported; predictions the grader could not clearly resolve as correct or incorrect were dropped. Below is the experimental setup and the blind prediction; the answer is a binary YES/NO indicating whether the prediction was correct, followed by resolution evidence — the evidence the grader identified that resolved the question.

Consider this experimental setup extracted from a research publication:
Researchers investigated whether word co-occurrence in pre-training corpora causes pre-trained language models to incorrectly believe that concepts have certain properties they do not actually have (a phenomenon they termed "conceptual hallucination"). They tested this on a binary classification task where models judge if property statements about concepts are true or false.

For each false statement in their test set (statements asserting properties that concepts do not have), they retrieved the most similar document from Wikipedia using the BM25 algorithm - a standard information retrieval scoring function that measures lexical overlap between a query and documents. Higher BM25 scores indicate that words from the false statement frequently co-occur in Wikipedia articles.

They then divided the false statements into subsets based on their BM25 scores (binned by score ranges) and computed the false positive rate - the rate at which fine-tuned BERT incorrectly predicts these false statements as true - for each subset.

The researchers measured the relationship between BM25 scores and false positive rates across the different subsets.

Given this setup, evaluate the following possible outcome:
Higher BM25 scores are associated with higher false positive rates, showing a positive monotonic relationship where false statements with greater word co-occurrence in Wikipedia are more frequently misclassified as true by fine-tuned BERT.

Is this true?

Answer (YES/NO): YES